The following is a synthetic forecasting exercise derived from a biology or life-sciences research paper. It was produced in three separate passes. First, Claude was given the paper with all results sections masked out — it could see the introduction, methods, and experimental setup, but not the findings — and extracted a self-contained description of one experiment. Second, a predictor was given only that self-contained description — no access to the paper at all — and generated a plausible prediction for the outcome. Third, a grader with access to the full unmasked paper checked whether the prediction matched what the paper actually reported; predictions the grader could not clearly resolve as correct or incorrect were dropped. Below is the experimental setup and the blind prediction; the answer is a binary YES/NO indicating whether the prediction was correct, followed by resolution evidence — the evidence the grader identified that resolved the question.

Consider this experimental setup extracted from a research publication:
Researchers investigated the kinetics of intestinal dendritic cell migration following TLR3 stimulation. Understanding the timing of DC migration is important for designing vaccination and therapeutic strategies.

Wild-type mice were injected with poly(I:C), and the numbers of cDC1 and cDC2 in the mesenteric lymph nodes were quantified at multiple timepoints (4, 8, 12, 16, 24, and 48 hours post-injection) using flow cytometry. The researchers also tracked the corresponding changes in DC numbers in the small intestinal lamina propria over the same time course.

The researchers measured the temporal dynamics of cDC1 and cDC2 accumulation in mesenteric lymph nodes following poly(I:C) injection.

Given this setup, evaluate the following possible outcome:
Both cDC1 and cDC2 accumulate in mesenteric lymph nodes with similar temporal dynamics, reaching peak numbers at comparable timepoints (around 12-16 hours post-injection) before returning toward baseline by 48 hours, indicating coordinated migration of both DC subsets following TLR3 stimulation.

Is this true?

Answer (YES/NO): YES